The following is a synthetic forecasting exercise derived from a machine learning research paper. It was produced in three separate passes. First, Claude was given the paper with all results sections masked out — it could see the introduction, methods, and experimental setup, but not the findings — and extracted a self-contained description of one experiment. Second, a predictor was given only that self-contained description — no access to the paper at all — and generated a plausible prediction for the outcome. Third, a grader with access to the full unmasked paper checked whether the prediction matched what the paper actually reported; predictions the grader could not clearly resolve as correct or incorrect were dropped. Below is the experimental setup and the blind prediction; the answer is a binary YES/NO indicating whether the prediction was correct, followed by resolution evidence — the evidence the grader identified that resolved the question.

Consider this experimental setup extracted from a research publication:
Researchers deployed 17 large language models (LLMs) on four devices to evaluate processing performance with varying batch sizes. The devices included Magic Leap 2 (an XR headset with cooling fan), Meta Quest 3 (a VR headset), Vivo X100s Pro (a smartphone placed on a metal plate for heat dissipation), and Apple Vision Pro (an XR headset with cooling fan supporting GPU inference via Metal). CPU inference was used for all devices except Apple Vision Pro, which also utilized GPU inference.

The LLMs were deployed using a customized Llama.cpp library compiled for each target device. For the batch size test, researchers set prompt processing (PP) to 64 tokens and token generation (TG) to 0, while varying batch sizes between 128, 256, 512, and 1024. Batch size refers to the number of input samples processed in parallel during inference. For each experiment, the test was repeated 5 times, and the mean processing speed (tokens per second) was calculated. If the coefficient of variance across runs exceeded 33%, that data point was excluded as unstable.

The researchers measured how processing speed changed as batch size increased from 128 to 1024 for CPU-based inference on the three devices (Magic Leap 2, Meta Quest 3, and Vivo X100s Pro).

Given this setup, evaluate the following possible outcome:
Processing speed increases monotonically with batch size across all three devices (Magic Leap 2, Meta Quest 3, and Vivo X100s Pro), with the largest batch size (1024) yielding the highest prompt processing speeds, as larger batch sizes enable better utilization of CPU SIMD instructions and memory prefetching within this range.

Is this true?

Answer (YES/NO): NO